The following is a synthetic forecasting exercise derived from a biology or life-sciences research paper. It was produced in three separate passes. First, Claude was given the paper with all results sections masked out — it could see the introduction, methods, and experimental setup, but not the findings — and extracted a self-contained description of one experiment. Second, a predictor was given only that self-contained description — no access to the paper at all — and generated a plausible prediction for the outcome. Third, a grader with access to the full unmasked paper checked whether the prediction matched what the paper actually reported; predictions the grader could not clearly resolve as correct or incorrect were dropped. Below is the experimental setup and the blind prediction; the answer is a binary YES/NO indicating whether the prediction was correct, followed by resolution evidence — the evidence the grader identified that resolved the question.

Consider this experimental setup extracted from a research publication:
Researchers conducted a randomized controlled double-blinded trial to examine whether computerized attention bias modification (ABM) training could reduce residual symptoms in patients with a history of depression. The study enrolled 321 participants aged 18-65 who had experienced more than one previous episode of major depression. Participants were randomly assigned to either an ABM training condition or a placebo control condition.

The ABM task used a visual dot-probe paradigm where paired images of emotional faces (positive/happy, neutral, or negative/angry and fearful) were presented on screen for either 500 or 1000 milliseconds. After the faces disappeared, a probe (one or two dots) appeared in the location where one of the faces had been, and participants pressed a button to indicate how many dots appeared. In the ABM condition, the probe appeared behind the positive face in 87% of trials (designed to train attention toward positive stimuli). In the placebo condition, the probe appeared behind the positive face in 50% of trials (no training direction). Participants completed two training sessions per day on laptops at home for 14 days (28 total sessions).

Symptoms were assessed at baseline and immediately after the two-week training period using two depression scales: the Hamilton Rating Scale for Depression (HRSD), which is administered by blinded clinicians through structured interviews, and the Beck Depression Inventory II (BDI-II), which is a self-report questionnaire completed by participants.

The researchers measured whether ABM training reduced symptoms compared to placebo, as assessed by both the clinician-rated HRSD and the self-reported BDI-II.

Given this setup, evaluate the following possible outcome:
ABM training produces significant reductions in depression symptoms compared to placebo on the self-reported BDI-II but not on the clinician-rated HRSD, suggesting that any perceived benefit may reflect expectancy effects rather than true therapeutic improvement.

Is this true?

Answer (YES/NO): NO